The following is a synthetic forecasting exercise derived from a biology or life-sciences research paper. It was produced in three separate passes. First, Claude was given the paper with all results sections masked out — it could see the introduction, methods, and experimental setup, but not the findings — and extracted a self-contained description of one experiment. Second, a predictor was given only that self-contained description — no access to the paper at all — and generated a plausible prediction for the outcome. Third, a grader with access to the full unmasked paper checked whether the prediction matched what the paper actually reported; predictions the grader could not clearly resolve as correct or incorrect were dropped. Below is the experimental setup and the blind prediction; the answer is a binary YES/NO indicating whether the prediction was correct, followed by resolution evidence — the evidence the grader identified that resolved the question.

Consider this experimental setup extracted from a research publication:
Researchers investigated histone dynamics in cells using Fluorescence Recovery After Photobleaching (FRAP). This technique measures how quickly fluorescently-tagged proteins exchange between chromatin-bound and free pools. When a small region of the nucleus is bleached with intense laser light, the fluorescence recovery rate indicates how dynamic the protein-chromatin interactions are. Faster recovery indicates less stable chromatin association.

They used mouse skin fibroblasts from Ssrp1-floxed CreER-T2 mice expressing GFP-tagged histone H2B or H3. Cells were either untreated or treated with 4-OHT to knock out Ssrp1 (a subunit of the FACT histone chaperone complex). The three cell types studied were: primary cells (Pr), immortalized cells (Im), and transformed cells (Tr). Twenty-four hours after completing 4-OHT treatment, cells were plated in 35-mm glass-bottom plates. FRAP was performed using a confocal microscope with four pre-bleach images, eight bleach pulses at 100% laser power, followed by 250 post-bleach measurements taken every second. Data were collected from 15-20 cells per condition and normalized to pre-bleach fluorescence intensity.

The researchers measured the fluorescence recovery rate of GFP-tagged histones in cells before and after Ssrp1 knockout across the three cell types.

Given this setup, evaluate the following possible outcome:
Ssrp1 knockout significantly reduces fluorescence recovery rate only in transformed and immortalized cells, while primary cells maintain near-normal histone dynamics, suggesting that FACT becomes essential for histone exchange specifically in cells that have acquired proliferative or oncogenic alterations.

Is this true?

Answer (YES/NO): NO